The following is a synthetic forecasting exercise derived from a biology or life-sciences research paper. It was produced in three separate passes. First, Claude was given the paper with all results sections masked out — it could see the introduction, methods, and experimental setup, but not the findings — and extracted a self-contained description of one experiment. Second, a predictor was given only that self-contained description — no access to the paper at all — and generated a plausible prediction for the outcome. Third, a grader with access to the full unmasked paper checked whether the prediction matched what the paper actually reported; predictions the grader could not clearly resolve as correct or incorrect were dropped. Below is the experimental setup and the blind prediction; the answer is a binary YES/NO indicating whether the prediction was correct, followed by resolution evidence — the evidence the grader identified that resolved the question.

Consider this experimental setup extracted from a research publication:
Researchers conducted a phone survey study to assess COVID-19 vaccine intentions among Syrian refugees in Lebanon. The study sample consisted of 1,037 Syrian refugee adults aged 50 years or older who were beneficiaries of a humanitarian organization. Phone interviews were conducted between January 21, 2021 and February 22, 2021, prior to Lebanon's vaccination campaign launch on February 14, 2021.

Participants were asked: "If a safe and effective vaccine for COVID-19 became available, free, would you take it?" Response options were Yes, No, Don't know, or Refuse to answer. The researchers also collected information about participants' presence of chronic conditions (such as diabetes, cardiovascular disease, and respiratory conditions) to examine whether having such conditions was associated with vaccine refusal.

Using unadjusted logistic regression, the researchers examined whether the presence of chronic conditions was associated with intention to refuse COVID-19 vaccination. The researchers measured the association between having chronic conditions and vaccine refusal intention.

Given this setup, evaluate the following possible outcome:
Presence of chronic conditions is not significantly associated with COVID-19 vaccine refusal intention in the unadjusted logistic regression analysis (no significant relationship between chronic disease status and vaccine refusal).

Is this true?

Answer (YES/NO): YES